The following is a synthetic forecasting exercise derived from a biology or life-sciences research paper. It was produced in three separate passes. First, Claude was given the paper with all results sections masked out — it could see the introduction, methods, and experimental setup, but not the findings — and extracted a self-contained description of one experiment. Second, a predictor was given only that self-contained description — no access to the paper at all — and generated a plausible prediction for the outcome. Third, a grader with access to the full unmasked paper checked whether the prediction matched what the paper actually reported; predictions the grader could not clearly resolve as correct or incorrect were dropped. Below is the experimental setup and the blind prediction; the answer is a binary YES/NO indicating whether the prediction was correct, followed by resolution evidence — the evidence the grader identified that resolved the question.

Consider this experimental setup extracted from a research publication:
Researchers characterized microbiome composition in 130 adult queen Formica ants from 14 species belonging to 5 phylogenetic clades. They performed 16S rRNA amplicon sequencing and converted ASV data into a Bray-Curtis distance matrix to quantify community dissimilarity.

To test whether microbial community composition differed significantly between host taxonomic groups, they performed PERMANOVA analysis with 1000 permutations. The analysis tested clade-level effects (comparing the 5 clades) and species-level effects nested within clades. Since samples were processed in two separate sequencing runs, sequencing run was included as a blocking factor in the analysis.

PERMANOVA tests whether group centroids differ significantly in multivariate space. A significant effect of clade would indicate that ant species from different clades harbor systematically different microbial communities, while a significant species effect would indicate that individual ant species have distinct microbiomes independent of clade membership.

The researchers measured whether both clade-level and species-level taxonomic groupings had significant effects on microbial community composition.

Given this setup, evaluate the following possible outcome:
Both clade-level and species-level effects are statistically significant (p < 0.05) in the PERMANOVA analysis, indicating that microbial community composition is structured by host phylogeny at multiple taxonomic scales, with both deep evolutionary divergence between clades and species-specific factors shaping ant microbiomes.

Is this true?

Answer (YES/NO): YES